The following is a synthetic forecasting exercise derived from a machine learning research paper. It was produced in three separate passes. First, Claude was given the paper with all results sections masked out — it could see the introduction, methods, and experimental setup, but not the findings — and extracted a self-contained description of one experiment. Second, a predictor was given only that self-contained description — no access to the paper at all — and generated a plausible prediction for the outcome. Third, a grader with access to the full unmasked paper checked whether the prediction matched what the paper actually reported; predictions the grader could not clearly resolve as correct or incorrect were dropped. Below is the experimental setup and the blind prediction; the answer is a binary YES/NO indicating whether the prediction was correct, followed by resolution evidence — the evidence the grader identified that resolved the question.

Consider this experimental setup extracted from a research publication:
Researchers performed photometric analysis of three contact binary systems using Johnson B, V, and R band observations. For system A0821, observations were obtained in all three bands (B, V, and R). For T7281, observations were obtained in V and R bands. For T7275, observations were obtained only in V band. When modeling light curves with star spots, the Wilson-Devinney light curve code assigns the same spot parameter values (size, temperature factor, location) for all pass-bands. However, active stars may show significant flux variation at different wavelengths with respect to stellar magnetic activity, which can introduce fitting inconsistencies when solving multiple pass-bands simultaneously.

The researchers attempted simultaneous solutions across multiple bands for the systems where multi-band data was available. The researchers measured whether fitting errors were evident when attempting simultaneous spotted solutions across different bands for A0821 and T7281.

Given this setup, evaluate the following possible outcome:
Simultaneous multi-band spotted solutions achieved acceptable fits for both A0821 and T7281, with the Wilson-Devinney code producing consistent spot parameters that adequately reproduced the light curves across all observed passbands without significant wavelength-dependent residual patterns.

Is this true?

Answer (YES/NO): NO